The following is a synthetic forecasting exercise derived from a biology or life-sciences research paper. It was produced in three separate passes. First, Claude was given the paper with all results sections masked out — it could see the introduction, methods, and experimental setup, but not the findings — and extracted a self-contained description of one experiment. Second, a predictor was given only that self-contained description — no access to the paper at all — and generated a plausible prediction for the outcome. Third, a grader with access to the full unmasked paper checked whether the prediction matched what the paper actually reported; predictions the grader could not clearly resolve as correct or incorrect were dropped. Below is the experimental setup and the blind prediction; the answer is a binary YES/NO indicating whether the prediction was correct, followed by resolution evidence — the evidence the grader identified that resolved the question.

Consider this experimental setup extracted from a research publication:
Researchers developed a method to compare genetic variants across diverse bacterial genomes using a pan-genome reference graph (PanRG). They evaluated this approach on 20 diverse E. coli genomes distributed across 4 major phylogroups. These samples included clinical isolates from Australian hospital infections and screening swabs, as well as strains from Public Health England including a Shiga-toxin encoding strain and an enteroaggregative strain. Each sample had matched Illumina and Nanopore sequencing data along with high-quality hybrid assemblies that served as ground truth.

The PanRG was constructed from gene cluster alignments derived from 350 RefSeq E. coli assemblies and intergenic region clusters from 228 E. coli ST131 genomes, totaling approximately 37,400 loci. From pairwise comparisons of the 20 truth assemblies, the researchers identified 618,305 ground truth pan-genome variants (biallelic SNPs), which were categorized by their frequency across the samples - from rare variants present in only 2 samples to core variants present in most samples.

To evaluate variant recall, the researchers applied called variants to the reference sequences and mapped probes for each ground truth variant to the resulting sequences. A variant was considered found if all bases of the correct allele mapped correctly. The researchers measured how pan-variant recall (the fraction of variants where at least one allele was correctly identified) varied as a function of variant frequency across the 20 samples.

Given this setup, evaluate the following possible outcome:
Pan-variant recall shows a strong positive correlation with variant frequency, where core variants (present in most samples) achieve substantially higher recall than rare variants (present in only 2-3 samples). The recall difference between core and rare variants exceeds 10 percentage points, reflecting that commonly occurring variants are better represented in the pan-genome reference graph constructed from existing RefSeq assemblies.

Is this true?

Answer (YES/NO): YES